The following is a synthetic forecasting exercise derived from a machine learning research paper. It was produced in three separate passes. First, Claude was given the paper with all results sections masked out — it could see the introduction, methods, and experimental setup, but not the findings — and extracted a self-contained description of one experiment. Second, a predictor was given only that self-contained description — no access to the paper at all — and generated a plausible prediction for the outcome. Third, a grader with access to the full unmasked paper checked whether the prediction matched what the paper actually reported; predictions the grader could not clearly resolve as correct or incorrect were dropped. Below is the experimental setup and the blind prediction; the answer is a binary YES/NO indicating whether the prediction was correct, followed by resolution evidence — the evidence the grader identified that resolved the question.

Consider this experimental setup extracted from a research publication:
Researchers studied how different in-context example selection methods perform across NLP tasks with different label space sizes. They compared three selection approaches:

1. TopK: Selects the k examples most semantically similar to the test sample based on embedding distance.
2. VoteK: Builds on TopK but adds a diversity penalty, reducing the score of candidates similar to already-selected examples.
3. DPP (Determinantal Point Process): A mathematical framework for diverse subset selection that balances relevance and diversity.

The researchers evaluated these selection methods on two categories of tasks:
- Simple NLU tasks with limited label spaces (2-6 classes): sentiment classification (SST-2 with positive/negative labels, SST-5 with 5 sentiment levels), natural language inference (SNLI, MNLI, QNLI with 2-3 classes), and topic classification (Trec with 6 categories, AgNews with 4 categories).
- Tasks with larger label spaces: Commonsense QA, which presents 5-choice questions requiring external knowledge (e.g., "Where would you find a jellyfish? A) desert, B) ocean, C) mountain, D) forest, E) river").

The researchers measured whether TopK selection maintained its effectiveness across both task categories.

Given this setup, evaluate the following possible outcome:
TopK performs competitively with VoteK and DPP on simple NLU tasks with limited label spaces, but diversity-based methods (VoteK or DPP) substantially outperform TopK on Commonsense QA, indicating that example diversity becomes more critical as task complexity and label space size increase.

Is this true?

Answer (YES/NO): NO